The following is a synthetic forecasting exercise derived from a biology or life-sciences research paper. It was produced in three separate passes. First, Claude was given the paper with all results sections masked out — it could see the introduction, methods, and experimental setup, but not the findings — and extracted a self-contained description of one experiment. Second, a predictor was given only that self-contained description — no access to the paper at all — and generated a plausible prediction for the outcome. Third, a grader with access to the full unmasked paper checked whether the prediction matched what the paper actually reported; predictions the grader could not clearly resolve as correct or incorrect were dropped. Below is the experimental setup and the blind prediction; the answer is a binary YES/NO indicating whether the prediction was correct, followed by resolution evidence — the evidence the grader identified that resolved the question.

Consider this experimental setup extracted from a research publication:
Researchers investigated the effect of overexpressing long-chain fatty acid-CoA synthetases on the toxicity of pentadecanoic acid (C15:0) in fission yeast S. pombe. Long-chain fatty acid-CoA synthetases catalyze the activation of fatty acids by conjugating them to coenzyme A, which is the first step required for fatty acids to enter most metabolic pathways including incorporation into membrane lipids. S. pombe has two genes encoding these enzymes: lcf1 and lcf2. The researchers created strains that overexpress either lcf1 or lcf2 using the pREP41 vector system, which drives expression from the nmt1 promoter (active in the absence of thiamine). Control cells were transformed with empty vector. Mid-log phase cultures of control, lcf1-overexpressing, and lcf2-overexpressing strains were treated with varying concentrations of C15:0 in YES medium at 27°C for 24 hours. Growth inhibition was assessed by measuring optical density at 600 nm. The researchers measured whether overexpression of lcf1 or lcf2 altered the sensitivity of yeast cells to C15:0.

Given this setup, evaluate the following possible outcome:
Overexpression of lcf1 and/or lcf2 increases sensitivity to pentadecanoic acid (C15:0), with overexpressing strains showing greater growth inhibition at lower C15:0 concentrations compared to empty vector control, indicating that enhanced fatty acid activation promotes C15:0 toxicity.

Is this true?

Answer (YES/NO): NO